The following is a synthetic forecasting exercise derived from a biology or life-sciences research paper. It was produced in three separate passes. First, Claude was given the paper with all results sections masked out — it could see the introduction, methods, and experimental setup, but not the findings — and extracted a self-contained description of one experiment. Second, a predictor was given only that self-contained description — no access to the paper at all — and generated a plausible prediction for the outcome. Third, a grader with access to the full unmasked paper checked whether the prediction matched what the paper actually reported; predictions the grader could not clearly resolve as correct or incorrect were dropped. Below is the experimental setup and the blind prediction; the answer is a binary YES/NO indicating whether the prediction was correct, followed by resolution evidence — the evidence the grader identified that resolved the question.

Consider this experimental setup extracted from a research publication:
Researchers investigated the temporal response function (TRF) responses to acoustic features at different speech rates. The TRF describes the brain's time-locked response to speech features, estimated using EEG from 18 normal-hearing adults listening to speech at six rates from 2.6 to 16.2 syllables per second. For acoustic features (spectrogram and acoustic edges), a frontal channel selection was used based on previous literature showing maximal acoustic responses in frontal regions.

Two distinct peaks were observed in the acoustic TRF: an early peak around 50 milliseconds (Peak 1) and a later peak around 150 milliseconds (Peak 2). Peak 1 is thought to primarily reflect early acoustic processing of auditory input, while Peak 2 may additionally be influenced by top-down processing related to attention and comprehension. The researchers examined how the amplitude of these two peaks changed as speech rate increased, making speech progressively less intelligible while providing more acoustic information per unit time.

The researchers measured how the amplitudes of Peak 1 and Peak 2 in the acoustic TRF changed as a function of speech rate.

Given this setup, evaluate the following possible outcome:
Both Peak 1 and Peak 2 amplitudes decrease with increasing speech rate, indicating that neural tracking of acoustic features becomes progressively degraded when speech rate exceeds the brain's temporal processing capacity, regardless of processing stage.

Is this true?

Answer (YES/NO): NO